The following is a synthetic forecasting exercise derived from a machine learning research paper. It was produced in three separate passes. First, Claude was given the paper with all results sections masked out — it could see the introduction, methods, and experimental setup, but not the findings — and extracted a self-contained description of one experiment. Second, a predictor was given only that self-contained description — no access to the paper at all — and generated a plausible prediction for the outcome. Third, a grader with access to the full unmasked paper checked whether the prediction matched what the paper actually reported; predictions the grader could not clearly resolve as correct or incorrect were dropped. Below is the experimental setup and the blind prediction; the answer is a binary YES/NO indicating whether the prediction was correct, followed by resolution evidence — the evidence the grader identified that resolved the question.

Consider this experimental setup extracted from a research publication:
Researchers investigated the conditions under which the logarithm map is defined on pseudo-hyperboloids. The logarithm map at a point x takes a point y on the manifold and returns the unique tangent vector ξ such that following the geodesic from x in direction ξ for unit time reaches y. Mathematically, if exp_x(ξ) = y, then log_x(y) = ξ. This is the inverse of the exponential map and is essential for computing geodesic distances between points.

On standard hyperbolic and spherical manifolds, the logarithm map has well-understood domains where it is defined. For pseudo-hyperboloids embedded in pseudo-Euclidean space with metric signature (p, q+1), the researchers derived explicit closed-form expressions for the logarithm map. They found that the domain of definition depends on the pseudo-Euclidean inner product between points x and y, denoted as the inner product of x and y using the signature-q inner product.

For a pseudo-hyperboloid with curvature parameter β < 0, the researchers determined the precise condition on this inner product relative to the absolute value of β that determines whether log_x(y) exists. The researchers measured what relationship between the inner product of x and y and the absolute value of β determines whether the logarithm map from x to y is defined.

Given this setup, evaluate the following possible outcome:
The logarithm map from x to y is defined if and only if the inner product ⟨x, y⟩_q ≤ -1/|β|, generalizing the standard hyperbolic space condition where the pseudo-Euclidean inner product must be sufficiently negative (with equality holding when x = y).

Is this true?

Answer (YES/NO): NO